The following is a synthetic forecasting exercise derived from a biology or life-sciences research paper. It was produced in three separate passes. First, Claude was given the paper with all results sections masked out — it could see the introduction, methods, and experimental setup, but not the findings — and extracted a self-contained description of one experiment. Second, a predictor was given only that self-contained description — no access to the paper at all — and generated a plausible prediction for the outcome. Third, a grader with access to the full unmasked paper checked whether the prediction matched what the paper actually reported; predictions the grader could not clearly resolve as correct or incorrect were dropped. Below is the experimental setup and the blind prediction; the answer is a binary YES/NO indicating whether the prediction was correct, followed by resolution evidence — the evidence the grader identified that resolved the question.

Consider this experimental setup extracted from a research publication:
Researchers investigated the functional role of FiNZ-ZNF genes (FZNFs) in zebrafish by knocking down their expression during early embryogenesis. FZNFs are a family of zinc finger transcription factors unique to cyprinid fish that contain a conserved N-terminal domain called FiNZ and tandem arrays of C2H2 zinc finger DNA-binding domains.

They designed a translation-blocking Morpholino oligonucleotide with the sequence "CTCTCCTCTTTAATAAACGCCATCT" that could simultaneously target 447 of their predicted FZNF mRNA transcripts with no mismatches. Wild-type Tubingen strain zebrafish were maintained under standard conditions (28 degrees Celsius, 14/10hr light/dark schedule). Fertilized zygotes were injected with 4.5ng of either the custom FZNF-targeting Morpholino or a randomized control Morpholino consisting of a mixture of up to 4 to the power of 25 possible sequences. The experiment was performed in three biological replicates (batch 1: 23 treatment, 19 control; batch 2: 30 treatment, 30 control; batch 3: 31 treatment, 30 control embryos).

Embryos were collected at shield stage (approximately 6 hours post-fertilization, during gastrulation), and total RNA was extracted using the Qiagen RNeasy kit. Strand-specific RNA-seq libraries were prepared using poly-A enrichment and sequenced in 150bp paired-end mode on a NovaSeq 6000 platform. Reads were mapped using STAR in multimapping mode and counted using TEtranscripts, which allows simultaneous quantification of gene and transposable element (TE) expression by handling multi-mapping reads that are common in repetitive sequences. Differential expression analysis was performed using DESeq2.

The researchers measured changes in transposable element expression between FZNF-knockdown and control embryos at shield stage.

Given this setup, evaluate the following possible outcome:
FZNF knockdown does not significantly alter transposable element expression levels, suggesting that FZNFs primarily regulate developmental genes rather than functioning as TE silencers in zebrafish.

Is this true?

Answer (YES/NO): NO